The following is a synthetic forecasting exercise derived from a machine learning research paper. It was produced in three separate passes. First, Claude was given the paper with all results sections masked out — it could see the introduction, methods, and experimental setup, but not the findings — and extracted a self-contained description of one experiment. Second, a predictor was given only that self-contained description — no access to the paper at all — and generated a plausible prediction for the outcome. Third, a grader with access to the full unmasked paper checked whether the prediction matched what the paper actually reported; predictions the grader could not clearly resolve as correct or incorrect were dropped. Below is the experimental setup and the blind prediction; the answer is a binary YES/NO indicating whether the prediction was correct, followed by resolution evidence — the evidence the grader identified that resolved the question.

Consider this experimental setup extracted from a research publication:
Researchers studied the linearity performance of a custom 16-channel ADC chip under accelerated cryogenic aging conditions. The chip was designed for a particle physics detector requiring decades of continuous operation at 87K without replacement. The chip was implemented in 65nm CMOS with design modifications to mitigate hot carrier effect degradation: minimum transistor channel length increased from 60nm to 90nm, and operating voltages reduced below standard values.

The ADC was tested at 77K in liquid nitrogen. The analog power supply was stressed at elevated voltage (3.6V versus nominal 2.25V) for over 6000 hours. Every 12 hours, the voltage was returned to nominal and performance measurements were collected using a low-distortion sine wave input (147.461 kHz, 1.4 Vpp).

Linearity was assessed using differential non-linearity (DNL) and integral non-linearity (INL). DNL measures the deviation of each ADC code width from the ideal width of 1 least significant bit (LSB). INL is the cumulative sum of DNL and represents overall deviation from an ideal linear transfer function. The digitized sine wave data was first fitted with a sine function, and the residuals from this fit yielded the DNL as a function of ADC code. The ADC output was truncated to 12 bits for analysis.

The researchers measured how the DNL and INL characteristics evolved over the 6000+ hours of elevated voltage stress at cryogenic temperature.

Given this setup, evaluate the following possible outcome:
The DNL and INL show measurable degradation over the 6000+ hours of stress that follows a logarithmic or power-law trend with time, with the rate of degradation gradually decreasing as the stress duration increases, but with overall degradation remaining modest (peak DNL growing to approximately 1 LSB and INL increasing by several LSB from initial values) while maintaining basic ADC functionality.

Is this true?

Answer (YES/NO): NO